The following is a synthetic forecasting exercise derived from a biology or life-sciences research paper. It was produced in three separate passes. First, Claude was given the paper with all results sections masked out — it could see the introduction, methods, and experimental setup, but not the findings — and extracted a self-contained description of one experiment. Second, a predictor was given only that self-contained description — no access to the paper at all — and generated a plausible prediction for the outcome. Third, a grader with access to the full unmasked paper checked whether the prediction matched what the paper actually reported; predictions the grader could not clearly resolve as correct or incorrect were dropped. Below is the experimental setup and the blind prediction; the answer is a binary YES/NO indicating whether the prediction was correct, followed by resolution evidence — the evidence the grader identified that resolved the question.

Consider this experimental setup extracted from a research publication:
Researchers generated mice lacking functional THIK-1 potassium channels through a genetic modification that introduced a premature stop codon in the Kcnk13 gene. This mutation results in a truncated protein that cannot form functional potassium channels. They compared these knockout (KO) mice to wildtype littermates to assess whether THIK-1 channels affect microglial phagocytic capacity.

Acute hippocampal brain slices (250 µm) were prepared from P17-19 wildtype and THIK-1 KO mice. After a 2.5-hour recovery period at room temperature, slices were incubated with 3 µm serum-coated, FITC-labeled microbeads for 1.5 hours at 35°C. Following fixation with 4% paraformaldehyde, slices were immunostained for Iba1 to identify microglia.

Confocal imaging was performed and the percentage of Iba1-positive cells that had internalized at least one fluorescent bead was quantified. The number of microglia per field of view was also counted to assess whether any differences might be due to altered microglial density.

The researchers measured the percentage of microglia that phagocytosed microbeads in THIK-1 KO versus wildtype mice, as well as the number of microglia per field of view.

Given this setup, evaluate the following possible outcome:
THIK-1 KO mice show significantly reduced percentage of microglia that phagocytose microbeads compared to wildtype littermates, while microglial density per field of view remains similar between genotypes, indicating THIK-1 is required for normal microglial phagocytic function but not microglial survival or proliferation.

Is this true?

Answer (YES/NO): YES